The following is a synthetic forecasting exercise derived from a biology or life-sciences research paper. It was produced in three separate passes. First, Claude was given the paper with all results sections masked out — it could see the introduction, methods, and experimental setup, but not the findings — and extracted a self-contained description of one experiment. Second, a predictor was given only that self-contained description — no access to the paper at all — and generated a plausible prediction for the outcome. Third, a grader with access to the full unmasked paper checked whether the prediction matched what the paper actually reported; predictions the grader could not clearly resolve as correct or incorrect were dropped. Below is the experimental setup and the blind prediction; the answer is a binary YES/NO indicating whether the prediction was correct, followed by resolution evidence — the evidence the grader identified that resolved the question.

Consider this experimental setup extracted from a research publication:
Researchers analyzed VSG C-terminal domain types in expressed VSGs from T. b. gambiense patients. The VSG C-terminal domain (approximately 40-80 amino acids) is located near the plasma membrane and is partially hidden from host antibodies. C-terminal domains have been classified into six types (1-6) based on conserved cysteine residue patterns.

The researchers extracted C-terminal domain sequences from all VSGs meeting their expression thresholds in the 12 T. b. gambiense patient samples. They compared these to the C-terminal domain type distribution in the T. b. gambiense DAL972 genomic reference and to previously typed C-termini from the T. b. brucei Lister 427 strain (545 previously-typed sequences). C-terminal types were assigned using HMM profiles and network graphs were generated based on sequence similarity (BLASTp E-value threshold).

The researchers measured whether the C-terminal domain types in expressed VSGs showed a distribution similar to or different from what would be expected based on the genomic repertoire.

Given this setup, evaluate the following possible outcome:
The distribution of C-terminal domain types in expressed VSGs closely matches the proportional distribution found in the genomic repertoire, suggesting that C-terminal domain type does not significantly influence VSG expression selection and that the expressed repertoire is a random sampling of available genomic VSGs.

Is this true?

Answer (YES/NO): NO